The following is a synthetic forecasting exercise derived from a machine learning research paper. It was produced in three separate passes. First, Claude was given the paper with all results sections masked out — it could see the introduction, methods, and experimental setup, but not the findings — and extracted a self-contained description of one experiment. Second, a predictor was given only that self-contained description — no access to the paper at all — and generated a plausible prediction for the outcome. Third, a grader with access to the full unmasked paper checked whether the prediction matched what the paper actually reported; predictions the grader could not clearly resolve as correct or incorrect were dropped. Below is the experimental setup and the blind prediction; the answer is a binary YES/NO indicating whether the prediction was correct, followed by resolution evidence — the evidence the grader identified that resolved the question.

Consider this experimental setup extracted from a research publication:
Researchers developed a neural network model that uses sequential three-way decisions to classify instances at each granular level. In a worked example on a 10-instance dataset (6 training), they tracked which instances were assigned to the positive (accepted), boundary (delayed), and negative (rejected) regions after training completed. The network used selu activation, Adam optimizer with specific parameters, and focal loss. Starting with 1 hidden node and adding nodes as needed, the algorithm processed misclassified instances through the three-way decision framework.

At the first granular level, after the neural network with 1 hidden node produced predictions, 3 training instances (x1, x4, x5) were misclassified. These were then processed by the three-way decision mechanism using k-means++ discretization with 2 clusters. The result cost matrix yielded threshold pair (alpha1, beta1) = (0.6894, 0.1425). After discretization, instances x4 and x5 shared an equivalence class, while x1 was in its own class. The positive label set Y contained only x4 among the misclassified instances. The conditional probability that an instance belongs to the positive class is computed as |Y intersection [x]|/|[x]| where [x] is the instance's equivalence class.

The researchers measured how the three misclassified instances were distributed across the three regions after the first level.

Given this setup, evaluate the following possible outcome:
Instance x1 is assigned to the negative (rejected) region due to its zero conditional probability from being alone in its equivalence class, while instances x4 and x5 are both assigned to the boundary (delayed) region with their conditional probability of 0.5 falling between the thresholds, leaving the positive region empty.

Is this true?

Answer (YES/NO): YES